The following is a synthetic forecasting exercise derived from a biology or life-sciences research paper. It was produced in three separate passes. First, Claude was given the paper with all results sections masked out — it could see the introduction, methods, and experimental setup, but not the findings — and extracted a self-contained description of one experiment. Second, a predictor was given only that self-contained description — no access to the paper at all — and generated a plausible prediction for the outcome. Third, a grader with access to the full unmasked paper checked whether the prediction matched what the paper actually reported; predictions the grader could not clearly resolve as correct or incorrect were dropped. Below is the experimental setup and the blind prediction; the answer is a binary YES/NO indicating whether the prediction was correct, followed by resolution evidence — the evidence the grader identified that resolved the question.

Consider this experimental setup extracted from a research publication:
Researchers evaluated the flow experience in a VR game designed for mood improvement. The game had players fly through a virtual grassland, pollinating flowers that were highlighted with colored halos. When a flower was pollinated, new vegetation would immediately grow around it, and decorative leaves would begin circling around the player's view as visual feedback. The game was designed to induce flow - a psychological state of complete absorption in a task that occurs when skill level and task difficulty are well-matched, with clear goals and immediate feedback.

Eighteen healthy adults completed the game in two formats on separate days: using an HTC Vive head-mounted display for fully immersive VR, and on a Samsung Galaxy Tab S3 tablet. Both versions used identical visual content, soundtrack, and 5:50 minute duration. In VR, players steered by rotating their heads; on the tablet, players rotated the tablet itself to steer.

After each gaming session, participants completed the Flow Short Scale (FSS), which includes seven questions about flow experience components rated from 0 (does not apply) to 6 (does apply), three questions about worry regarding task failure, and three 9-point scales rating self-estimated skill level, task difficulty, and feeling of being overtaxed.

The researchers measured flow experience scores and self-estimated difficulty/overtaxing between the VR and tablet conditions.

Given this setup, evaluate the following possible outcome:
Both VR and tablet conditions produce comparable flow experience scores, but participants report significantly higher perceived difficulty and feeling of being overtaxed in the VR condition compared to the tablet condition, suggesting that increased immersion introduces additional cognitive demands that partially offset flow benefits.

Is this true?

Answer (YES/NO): NO